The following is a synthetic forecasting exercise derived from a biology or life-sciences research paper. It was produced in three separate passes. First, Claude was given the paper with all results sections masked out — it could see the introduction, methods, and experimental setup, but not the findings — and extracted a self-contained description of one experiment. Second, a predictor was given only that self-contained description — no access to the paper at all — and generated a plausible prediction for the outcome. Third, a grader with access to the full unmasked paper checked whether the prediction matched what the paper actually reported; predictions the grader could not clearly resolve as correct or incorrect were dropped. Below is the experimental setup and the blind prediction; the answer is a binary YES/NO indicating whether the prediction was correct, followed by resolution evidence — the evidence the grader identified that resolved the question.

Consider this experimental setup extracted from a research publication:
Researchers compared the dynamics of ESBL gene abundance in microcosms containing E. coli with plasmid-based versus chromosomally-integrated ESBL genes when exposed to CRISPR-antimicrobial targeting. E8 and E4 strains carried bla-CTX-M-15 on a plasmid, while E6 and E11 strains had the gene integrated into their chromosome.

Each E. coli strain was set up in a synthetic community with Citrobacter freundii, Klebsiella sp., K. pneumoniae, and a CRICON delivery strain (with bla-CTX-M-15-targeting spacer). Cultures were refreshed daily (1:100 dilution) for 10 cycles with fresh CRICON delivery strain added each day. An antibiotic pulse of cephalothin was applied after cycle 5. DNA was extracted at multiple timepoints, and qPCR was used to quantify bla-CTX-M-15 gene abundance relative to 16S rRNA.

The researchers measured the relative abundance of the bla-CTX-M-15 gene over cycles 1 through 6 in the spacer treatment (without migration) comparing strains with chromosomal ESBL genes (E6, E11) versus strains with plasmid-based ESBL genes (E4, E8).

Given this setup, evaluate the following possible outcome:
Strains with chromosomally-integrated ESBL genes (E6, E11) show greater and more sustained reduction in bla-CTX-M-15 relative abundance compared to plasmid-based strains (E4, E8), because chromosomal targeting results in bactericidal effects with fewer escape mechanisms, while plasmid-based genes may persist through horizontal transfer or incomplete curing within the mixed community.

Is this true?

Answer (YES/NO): NO